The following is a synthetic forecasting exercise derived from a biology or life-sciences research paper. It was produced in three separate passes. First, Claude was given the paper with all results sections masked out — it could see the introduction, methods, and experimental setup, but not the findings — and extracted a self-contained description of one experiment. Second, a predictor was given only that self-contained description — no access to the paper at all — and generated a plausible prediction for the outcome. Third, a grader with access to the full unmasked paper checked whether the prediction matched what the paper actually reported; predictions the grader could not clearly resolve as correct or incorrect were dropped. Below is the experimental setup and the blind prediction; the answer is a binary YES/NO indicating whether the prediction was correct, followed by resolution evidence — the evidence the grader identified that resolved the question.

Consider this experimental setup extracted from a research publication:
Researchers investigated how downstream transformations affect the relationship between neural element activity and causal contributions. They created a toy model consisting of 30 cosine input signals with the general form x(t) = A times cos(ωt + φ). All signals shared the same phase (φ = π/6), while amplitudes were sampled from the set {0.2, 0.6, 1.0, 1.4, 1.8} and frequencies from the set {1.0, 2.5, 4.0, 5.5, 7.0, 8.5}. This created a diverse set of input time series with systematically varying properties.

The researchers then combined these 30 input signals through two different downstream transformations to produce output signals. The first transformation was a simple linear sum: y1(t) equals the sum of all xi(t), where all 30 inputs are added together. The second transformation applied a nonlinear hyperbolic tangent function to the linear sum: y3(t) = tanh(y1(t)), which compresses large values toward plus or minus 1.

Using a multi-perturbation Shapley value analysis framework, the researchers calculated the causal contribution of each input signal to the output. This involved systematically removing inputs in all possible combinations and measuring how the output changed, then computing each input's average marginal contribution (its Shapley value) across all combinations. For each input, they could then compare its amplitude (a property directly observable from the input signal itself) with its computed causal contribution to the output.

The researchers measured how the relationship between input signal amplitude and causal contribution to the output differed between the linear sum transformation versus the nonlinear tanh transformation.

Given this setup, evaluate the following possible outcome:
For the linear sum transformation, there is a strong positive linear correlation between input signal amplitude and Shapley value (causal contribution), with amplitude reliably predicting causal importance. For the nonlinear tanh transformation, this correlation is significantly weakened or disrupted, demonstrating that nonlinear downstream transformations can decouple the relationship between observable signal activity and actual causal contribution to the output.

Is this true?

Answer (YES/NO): YES